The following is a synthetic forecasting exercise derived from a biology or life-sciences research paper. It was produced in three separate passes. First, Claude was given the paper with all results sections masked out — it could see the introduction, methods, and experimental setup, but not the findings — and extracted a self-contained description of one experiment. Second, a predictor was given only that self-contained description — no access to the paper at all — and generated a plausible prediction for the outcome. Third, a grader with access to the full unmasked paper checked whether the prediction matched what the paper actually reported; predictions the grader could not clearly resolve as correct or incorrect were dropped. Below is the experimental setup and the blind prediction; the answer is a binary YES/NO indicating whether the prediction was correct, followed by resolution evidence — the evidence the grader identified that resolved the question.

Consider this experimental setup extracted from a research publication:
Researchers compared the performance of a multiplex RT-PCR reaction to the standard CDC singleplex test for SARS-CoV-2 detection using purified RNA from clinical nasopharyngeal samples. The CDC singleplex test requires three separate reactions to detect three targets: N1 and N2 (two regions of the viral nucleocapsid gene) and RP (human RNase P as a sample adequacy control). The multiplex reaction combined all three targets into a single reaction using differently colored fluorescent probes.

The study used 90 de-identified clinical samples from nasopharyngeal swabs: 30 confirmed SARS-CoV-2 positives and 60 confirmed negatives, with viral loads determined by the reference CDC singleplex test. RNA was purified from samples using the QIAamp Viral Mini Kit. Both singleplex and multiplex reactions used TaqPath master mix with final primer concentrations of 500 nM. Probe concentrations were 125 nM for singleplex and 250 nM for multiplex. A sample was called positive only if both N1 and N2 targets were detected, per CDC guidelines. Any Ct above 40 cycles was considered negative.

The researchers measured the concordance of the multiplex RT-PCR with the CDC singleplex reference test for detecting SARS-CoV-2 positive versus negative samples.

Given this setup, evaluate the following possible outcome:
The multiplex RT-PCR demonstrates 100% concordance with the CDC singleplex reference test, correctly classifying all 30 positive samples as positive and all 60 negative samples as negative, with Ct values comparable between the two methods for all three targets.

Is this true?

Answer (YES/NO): NO